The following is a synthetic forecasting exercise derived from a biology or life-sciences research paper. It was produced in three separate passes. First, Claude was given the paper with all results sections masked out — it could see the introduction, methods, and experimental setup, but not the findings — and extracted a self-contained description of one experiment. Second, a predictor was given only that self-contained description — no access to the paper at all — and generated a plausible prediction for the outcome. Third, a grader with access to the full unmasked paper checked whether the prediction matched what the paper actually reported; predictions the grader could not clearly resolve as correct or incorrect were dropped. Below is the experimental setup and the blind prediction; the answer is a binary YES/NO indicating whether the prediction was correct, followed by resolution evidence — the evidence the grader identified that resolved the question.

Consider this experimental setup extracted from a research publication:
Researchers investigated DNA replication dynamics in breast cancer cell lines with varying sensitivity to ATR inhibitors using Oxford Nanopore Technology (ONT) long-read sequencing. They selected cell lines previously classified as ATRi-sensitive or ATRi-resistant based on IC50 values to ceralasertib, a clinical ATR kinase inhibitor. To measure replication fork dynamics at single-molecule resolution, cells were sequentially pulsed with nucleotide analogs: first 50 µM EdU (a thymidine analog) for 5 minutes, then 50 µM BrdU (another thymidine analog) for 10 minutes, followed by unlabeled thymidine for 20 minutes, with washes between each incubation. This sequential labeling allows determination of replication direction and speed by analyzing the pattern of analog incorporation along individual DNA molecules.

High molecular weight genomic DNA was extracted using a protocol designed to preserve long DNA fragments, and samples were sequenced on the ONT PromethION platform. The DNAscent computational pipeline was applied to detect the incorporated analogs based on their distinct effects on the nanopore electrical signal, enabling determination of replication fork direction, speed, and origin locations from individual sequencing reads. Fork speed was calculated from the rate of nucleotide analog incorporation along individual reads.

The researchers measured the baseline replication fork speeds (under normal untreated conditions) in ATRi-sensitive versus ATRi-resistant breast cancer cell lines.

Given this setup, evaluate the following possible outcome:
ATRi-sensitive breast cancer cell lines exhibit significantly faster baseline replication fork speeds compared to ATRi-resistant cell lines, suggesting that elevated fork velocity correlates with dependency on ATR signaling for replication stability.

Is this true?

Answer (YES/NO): NO